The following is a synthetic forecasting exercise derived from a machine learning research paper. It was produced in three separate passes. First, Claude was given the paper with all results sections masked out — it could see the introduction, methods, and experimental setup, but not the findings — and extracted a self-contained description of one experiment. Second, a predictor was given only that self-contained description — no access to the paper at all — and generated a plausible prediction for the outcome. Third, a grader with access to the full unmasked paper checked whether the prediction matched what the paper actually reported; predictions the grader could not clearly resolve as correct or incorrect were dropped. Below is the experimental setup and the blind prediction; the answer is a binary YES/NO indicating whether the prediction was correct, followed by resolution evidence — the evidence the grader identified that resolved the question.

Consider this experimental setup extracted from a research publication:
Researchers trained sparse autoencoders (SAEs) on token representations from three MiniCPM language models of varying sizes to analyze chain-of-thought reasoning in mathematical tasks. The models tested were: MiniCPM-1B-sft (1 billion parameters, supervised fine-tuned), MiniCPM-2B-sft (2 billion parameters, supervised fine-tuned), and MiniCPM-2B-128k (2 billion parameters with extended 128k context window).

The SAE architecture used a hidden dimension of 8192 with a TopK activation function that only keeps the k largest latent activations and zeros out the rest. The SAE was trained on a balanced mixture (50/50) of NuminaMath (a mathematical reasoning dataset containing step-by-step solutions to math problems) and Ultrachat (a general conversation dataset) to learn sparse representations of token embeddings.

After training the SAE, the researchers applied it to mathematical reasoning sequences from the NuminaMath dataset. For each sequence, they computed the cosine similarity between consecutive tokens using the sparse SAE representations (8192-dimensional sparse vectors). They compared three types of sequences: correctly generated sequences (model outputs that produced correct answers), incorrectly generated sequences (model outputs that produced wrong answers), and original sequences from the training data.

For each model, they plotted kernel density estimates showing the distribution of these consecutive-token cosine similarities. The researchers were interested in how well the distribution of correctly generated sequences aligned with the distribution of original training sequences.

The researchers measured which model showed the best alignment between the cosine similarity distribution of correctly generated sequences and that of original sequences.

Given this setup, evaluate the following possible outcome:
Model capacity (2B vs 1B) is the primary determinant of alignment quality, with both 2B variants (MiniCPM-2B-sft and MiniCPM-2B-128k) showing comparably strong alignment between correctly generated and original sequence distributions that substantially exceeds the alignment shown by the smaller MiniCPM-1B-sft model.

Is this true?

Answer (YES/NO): NO